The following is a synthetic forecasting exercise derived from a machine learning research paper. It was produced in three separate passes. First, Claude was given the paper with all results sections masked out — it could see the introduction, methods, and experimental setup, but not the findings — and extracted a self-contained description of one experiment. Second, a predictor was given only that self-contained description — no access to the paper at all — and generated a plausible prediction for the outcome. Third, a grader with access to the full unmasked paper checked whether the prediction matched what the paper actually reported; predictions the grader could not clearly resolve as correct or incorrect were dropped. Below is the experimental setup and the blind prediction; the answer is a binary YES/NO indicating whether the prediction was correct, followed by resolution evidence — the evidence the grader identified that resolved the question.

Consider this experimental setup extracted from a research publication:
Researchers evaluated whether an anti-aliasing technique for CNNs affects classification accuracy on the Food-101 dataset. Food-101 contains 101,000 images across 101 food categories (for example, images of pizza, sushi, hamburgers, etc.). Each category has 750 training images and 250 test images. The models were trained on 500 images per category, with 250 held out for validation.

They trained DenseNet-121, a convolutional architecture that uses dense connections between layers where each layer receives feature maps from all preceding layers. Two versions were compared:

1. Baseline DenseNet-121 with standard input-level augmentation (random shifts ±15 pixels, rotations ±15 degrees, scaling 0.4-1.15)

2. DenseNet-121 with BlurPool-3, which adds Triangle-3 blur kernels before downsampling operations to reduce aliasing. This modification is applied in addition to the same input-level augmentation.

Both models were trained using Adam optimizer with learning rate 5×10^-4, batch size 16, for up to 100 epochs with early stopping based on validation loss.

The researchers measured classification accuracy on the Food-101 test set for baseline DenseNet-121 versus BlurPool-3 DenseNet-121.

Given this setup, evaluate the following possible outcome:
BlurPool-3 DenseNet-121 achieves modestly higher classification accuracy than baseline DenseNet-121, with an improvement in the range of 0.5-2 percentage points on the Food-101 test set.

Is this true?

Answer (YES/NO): NO